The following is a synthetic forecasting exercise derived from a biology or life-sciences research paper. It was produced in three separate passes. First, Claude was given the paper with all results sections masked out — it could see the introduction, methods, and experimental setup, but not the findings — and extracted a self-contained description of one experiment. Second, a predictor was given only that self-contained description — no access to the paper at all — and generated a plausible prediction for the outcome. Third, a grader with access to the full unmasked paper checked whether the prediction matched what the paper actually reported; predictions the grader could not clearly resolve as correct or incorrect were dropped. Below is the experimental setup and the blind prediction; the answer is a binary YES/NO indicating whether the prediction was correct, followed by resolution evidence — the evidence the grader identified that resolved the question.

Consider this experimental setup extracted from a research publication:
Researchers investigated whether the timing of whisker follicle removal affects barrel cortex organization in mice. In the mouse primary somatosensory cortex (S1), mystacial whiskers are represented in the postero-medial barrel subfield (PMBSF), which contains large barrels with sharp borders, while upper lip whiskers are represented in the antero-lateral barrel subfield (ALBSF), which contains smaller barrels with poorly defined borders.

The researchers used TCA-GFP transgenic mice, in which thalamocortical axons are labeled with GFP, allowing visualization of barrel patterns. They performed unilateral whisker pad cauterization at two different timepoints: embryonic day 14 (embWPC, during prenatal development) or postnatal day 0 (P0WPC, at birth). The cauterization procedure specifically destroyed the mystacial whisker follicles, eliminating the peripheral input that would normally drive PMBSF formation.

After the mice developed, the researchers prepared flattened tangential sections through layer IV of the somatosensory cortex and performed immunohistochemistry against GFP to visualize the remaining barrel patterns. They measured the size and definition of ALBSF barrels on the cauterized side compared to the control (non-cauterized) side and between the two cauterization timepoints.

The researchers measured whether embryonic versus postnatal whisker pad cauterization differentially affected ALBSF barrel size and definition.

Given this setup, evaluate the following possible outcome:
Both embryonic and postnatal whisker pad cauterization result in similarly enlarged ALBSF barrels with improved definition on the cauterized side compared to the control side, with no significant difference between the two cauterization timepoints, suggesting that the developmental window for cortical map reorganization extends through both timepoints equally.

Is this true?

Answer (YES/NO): NO